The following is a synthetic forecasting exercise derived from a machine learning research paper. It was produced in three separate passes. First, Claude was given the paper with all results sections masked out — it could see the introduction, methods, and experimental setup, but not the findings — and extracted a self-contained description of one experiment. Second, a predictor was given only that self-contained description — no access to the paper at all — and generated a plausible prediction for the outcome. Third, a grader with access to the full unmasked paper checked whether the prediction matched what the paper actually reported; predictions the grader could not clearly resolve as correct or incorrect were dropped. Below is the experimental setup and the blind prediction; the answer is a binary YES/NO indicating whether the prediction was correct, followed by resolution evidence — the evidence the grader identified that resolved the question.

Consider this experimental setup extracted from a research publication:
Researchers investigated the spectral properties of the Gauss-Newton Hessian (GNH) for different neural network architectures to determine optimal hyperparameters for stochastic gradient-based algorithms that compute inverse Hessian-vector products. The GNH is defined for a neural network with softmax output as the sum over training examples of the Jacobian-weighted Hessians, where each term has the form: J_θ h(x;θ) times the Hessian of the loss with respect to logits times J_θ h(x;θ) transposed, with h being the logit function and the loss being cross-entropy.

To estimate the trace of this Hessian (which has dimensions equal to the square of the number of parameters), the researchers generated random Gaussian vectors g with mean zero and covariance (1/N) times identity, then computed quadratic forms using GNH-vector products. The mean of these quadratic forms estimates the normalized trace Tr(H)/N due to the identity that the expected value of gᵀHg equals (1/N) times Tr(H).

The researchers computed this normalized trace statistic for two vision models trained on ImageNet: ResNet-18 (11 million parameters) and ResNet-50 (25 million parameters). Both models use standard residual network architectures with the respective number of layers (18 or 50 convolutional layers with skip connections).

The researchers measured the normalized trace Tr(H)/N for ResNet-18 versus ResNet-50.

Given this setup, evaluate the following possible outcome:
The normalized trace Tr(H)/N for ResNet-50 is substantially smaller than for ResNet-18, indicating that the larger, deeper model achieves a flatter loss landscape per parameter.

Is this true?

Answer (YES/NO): YES